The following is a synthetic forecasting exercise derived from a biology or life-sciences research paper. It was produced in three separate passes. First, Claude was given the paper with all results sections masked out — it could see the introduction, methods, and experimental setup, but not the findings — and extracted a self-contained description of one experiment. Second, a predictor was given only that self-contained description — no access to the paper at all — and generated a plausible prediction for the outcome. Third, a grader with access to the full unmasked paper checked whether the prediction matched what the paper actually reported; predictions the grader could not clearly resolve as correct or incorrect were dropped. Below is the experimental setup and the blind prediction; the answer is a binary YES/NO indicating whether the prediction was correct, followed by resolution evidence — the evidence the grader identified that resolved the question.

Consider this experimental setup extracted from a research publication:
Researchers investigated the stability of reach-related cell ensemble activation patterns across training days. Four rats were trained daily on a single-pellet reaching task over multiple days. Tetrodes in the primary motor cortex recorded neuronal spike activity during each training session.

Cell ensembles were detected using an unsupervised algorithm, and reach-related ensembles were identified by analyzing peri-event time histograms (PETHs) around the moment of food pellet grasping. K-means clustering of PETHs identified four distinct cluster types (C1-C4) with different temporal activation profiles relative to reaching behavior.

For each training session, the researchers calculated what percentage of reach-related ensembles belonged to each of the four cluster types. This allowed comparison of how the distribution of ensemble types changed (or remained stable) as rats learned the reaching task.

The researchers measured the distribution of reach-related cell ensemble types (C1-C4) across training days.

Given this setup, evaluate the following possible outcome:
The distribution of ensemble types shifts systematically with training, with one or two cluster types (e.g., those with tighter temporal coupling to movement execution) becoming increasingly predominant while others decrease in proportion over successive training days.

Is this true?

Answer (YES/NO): NO